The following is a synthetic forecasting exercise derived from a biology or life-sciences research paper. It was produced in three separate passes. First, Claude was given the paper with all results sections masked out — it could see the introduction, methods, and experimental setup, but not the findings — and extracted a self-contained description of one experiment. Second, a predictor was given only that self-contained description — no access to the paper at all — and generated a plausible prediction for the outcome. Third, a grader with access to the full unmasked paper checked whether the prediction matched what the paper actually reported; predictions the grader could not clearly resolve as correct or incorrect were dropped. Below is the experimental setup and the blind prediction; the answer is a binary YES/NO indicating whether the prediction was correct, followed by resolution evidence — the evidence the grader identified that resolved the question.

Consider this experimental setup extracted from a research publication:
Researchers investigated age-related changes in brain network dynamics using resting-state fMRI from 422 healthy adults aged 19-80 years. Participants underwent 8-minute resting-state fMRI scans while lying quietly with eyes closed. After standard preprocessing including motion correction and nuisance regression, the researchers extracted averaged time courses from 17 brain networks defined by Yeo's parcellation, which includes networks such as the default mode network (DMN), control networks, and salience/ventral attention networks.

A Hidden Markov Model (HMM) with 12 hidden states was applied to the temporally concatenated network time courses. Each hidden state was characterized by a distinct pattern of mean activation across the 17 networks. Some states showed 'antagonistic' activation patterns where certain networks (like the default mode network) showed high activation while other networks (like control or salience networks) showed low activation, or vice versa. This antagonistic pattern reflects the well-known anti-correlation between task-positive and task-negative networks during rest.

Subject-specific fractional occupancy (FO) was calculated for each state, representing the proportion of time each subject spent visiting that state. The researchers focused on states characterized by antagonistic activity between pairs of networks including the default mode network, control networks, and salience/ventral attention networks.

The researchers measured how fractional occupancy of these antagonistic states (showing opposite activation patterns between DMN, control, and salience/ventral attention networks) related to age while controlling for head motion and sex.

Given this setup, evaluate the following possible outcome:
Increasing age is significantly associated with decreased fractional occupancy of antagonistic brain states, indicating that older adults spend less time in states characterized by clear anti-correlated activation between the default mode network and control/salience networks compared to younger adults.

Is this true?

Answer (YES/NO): YES